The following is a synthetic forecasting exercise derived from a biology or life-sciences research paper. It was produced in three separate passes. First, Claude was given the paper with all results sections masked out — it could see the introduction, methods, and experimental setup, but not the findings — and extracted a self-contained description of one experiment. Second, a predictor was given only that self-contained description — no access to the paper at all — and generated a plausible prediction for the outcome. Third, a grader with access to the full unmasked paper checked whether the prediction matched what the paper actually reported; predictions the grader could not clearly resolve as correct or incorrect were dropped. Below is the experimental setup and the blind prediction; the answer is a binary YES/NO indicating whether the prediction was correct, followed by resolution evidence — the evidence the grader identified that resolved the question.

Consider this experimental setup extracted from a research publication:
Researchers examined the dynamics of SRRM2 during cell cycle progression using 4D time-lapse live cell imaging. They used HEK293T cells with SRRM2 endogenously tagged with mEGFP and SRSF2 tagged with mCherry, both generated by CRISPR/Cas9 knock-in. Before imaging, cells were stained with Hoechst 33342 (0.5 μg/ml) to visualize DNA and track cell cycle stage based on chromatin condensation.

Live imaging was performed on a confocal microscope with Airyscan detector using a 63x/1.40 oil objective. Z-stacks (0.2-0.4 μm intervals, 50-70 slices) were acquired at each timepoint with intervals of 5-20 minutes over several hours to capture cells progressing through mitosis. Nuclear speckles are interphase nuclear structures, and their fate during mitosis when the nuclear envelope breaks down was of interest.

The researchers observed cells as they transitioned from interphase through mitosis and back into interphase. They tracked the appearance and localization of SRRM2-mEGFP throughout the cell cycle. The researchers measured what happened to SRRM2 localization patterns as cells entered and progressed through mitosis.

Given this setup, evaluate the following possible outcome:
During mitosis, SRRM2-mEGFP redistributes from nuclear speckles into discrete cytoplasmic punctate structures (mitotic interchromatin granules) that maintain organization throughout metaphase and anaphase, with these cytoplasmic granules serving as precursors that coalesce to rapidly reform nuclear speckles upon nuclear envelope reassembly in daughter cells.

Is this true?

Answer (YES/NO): NO